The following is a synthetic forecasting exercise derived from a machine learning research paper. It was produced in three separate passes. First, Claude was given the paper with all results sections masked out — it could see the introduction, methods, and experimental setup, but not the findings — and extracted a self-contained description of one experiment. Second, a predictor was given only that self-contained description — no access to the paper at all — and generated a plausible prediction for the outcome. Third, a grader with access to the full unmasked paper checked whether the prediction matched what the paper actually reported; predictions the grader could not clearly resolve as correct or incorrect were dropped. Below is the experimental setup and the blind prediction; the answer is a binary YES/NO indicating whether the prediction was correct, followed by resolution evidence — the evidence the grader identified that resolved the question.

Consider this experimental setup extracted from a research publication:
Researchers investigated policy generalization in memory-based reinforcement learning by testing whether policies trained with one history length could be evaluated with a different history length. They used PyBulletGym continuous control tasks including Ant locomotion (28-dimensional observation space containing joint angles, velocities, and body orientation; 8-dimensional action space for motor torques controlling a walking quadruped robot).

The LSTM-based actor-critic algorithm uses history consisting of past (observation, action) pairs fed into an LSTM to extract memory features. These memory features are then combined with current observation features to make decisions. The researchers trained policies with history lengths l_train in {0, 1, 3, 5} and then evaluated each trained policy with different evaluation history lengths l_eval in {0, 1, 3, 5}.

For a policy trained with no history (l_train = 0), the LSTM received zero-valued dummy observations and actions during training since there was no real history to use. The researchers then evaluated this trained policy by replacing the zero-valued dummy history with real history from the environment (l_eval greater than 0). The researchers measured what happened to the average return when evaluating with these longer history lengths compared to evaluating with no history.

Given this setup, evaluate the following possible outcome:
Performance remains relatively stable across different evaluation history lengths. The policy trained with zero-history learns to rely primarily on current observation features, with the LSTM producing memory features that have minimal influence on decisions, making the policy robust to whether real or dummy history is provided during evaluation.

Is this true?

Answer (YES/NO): YES